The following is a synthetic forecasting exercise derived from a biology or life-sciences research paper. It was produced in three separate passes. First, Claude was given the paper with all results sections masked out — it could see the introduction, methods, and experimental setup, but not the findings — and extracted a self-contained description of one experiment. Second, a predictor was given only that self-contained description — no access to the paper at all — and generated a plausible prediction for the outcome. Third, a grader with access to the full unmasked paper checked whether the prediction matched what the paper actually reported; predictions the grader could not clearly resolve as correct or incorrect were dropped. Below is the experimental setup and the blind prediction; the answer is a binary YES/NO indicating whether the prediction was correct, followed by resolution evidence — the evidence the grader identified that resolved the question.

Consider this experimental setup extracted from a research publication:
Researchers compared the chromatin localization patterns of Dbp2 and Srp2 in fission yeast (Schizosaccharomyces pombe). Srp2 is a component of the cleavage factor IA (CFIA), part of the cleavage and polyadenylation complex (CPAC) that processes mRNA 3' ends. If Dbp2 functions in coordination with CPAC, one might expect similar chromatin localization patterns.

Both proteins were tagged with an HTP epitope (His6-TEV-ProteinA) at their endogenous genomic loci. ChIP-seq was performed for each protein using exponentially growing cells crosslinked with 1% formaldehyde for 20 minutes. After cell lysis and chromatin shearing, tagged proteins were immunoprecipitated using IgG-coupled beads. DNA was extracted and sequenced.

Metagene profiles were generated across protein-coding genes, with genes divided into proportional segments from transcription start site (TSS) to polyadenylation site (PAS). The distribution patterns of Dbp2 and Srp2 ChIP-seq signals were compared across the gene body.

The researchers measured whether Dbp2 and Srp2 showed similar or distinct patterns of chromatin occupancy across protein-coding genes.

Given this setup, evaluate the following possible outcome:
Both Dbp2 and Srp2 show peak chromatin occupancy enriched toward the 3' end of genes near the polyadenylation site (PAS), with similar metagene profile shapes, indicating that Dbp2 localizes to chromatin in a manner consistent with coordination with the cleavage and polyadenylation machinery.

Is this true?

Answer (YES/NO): NO